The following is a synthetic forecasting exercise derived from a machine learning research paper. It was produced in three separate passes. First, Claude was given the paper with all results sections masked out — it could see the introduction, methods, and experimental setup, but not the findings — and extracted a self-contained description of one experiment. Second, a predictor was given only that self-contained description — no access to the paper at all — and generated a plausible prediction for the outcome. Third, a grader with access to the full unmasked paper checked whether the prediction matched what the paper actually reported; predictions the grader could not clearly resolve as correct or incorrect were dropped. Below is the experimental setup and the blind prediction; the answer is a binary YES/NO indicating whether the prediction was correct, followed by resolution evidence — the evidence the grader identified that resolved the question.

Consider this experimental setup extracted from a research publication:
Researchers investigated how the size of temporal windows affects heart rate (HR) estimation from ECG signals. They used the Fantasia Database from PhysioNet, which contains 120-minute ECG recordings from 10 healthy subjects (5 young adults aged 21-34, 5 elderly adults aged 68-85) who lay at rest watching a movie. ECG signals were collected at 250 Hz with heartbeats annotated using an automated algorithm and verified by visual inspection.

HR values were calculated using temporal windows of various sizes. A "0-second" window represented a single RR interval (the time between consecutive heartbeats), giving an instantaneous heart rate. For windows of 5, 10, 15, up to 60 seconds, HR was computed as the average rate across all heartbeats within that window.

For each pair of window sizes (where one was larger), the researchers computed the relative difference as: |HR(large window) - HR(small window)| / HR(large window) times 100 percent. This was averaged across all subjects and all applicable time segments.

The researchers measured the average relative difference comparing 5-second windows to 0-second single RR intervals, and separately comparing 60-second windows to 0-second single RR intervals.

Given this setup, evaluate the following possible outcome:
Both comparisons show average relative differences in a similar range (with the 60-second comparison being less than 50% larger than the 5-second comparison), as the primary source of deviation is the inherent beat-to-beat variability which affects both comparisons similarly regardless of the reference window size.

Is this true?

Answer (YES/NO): NO